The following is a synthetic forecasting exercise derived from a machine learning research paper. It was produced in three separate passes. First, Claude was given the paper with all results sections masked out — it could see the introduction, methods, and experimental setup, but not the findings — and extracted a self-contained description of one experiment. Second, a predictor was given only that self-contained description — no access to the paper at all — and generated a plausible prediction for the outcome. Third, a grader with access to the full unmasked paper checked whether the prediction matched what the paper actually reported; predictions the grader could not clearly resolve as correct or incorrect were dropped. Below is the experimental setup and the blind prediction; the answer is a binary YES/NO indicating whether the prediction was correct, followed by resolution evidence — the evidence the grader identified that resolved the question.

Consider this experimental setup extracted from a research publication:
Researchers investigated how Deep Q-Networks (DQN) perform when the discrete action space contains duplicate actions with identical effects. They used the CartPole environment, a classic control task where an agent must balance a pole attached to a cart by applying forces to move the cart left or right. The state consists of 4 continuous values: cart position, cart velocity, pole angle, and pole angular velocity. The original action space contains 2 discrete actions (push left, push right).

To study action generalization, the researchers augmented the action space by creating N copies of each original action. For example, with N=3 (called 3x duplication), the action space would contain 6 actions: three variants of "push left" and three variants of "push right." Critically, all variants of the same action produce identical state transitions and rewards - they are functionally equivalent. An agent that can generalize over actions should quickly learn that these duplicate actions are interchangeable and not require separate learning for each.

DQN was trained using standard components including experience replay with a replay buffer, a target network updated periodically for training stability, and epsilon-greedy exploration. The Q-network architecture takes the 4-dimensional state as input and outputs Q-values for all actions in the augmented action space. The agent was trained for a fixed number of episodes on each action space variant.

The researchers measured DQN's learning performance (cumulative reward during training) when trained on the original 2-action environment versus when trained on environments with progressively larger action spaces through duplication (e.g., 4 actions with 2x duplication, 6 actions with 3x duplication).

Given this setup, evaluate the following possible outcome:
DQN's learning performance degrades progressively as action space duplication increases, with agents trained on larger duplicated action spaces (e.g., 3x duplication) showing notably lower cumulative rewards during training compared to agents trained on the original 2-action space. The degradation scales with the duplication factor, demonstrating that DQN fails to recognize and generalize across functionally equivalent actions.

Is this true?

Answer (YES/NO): NO